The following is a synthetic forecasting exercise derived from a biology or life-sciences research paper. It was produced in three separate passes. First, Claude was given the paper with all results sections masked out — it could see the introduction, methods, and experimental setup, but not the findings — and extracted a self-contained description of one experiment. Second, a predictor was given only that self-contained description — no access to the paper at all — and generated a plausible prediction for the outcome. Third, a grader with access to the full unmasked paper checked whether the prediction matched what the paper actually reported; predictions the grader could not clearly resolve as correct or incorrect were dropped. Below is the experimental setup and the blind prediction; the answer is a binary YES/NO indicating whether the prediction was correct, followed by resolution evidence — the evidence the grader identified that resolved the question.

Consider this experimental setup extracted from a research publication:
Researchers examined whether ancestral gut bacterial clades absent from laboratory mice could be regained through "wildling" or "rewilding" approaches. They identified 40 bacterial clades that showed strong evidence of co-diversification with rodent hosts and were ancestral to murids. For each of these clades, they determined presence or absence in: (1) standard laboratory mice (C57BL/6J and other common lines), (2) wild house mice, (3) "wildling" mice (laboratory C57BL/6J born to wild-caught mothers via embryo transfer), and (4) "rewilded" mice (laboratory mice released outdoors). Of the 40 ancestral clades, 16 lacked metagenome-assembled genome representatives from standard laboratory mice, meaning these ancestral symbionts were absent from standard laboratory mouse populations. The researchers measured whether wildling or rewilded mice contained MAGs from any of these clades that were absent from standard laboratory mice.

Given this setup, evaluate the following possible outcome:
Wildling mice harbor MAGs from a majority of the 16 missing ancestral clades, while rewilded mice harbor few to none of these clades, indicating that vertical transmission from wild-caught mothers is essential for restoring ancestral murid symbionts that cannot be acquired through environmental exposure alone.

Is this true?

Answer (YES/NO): NO